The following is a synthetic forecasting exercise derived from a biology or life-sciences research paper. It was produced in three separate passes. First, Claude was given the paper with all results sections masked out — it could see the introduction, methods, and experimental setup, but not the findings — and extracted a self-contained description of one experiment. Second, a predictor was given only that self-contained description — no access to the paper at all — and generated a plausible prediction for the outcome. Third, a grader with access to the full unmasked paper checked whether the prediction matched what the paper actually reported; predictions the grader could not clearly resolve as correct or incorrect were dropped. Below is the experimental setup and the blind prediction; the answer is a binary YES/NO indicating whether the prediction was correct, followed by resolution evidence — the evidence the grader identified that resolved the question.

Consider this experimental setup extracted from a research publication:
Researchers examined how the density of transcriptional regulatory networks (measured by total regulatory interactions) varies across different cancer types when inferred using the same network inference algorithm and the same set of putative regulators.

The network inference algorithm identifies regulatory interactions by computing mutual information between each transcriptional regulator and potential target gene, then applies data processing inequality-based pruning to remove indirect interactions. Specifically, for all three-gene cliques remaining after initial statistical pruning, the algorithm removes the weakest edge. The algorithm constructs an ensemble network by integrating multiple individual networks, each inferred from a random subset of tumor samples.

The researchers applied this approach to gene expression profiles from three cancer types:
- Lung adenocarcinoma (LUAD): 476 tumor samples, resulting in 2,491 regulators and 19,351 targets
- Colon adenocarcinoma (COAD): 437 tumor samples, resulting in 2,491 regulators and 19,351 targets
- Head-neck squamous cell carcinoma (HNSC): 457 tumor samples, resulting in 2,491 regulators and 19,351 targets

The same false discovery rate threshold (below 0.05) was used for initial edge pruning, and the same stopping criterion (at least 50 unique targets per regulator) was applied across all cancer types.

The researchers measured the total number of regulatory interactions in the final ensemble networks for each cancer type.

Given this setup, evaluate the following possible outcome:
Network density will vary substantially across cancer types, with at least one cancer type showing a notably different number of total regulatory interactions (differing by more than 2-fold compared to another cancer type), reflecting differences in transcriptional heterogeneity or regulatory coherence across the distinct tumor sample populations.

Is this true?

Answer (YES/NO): NO